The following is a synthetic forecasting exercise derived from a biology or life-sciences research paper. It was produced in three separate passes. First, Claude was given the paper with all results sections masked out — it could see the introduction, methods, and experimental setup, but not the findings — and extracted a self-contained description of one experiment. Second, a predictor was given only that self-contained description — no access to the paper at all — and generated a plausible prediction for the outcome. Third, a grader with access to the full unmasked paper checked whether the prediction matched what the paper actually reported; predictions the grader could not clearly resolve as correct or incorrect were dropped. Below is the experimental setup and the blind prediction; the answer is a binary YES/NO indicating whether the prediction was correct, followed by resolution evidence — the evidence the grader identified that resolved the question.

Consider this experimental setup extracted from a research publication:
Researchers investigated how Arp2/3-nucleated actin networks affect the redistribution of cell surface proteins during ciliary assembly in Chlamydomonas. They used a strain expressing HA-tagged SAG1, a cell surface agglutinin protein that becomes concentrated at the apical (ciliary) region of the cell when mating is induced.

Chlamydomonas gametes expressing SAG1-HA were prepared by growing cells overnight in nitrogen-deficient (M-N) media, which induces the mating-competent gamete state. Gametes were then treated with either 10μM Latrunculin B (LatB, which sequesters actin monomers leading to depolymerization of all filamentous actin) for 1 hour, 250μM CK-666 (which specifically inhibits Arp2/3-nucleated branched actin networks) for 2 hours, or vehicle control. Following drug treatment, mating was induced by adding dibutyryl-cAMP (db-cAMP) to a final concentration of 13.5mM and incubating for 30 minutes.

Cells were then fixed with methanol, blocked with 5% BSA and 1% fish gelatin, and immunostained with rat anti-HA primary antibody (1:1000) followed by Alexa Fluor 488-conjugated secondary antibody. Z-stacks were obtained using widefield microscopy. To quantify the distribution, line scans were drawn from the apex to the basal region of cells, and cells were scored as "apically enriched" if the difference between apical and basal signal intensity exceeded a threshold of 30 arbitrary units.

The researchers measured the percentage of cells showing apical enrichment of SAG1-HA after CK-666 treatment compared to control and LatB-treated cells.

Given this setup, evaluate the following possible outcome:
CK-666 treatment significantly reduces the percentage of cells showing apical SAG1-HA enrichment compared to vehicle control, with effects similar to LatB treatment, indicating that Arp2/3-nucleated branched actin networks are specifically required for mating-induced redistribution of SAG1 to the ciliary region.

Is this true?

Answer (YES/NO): YES